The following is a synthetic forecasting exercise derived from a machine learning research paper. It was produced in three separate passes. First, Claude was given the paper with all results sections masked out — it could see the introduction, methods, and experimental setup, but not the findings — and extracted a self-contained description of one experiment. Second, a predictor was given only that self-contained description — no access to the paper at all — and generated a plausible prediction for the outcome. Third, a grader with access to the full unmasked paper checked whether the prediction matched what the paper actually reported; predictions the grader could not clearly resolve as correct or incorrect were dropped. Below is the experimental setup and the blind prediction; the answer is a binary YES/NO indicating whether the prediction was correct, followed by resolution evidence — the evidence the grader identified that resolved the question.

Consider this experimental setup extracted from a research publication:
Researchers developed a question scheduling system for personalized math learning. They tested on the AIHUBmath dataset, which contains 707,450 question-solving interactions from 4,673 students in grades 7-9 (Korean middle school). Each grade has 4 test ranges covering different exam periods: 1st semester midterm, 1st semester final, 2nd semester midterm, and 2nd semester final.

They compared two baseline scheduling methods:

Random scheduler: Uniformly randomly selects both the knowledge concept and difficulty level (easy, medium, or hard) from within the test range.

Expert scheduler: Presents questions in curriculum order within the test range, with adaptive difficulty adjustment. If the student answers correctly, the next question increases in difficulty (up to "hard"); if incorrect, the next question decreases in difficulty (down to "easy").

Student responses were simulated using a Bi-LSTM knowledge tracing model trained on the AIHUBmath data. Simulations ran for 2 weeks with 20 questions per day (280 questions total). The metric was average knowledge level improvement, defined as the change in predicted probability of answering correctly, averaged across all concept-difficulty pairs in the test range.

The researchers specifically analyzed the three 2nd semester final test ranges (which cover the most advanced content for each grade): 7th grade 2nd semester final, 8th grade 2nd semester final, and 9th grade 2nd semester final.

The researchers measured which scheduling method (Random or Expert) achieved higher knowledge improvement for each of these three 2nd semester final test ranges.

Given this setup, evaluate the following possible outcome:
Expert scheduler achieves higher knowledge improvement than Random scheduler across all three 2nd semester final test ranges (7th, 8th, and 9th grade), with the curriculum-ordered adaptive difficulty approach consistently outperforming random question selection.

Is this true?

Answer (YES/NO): NO